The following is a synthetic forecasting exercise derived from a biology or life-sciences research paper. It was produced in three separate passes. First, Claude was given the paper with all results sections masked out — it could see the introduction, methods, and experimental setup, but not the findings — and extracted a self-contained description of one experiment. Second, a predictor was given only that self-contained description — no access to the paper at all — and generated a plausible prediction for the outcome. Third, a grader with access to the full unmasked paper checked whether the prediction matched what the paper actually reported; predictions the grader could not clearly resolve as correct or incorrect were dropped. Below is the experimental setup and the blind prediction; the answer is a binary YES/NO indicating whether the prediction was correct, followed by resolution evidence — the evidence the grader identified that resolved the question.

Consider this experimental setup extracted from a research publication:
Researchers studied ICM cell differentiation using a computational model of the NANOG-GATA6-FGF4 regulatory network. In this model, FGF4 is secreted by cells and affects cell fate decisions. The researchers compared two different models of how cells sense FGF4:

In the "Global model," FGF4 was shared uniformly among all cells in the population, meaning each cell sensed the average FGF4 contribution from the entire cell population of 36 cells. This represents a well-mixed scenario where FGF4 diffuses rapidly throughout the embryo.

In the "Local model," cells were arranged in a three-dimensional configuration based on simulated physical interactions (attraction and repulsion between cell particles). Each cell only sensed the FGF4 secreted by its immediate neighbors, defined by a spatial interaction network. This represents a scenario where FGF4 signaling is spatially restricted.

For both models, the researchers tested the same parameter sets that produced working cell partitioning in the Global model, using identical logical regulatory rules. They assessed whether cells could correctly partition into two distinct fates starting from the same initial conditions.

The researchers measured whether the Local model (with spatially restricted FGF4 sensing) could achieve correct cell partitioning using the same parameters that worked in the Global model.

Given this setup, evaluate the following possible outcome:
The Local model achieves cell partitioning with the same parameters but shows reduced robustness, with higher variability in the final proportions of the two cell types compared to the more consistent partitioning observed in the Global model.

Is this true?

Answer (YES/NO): NO